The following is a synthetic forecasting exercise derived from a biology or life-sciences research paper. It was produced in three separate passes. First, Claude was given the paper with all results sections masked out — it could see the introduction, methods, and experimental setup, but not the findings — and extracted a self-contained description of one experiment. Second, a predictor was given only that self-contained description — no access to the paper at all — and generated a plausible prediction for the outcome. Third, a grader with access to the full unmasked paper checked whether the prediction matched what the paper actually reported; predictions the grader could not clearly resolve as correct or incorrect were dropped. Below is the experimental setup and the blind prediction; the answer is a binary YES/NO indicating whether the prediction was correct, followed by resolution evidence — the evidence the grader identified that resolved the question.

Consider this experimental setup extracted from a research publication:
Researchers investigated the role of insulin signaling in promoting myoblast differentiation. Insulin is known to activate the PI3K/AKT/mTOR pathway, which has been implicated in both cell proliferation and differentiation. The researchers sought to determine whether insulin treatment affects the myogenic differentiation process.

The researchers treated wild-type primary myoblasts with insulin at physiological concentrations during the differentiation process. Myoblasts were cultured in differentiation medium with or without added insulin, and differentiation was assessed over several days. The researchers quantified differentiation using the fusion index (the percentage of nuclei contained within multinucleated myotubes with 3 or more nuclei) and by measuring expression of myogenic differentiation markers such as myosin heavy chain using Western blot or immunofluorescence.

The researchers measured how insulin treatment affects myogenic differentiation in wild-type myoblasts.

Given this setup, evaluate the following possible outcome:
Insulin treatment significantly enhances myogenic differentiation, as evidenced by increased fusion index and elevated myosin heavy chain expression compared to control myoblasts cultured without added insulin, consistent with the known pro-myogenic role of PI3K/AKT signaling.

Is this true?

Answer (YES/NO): YES